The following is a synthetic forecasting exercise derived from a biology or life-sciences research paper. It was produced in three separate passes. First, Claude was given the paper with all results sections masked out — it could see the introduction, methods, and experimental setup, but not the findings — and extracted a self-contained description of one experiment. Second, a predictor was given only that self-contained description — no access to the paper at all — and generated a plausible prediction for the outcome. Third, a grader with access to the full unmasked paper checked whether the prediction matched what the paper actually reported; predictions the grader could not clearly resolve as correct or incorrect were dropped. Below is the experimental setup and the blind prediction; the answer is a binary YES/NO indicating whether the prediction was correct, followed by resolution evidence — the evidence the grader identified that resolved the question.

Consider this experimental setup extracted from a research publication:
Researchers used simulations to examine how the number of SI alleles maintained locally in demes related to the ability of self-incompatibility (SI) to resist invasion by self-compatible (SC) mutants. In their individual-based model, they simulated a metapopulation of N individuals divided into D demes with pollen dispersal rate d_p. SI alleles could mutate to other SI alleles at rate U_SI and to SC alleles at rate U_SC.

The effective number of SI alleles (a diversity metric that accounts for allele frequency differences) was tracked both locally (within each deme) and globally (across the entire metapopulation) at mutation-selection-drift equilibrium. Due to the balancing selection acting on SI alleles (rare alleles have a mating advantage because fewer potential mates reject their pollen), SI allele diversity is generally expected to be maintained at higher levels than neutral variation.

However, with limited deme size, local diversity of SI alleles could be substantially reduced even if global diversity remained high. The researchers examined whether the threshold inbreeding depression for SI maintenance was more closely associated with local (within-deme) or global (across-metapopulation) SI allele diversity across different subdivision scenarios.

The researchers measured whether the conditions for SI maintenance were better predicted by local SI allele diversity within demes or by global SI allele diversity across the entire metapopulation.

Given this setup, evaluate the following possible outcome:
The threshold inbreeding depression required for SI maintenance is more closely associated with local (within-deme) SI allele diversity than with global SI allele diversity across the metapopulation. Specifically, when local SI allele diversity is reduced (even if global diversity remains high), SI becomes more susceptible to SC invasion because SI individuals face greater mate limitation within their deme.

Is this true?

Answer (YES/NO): YES